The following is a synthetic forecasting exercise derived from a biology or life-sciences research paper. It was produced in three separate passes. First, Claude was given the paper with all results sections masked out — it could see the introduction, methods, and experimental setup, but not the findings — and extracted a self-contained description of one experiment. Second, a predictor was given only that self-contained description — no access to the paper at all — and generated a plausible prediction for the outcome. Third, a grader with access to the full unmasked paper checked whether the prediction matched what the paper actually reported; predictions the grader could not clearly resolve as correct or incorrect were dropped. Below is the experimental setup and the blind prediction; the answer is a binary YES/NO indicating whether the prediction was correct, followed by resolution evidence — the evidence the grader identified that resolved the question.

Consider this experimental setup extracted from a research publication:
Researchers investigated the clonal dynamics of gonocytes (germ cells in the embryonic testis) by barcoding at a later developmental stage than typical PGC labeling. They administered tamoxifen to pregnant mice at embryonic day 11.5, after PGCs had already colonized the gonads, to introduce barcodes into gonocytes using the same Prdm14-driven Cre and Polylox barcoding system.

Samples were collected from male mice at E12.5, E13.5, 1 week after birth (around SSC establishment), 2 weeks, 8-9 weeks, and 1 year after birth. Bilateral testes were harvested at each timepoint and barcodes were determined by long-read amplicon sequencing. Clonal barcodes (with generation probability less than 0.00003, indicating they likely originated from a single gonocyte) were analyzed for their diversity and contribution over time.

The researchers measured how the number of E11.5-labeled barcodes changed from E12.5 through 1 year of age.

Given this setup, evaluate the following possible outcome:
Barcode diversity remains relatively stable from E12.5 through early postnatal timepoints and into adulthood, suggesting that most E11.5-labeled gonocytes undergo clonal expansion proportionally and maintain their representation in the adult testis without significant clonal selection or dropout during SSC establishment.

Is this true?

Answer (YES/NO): NO